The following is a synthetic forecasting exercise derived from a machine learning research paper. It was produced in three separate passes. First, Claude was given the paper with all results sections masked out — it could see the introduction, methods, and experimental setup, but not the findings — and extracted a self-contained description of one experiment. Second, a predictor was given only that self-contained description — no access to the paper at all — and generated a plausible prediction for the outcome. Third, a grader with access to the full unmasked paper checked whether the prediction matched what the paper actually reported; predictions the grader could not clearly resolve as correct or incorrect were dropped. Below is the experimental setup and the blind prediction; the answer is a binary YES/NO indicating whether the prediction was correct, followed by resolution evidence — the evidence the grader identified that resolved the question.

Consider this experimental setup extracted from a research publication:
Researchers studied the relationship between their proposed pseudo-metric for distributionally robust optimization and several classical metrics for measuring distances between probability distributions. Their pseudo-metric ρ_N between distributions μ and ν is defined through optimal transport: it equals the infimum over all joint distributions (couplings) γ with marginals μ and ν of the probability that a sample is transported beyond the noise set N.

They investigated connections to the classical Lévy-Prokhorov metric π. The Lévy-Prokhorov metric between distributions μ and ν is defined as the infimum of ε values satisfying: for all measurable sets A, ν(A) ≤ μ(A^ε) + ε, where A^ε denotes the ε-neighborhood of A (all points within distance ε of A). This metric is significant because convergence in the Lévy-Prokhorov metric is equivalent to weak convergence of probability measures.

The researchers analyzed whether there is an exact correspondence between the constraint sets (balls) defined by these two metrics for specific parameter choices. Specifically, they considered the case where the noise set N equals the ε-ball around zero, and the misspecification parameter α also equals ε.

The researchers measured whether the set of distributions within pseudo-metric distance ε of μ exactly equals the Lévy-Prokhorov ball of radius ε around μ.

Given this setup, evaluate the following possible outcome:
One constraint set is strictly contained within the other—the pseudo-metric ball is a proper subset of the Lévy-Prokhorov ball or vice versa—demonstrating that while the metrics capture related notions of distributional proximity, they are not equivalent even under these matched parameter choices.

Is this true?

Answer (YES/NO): NO